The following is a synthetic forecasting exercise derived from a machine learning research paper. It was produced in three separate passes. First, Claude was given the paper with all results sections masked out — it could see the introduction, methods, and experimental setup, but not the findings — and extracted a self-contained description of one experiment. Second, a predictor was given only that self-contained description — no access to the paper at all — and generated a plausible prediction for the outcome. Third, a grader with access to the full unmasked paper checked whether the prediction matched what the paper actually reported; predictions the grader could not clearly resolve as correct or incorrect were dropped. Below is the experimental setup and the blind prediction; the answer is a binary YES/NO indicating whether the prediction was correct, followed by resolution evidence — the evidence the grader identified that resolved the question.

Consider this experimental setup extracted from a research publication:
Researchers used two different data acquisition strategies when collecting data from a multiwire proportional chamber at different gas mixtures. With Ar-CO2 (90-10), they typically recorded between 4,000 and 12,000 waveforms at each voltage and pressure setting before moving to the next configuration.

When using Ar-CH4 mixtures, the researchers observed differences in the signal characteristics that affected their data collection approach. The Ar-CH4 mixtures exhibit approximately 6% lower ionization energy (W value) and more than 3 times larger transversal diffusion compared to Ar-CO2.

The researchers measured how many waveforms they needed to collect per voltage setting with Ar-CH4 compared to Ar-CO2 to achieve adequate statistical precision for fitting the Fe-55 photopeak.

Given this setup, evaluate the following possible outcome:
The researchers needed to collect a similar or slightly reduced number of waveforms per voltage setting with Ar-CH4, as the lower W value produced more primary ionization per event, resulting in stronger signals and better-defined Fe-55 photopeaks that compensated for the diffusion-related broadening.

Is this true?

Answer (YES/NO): NO